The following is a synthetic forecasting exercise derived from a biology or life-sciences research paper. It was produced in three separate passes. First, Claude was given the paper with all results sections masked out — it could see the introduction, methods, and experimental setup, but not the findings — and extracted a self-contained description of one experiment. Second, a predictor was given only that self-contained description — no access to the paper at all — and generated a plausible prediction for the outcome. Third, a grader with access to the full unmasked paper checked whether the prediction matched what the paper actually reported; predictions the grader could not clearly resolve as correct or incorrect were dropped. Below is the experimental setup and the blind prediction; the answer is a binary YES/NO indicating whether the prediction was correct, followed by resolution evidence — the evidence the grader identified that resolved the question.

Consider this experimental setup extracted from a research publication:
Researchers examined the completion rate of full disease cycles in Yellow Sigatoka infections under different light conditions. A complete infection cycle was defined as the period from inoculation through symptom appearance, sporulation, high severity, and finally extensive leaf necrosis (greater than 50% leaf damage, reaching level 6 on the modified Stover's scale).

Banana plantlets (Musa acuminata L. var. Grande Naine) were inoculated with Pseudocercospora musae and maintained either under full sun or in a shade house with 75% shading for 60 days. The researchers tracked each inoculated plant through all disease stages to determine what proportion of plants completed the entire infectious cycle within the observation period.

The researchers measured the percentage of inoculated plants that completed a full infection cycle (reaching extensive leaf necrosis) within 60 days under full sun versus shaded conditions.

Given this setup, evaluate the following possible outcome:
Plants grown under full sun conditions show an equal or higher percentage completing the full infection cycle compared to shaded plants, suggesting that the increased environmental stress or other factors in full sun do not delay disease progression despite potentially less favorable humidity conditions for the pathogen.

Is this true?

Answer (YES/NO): YES